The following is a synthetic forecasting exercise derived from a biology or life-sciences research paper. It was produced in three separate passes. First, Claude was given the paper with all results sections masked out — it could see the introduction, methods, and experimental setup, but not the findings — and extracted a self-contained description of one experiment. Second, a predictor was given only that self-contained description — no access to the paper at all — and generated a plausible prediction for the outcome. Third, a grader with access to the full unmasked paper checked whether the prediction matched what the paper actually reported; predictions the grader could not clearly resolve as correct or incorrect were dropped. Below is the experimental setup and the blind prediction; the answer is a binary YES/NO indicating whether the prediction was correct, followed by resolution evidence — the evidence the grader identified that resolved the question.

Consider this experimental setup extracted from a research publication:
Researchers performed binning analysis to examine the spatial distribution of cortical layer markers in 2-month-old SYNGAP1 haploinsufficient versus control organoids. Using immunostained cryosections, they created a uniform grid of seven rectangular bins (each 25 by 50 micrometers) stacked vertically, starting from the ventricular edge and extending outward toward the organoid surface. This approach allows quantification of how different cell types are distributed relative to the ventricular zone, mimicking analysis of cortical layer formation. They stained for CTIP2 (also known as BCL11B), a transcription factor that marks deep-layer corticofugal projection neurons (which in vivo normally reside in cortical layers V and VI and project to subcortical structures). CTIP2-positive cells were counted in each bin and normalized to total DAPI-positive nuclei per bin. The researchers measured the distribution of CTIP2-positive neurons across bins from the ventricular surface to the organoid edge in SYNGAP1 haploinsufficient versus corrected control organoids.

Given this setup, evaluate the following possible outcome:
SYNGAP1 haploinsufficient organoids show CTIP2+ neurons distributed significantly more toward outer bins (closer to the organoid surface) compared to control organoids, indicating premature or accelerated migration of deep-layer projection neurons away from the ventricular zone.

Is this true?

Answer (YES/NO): NO